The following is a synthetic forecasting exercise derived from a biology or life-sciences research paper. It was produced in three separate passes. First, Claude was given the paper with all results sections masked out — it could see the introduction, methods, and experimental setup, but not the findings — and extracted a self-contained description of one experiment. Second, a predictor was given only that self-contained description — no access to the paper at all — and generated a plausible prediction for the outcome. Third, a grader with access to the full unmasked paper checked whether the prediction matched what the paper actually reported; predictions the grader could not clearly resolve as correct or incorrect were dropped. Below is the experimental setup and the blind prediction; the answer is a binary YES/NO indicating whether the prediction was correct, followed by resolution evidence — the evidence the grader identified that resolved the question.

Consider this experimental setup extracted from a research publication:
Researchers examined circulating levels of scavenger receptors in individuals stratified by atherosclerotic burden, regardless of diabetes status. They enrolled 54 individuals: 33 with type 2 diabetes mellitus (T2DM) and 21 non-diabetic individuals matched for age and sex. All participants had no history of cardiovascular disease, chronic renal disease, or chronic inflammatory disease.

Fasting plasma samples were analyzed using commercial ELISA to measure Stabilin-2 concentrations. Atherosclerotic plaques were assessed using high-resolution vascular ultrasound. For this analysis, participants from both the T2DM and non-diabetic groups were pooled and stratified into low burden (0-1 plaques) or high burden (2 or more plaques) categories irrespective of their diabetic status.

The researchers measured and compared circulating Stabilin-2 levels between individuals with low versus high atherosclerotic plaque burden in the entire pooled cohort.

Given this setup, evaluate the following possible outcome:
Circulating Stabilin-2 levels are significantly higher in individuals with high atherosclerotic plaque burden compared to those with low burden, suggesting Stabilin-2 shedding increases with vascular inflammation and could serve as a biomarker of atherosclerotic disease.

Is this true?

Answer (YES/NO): NO